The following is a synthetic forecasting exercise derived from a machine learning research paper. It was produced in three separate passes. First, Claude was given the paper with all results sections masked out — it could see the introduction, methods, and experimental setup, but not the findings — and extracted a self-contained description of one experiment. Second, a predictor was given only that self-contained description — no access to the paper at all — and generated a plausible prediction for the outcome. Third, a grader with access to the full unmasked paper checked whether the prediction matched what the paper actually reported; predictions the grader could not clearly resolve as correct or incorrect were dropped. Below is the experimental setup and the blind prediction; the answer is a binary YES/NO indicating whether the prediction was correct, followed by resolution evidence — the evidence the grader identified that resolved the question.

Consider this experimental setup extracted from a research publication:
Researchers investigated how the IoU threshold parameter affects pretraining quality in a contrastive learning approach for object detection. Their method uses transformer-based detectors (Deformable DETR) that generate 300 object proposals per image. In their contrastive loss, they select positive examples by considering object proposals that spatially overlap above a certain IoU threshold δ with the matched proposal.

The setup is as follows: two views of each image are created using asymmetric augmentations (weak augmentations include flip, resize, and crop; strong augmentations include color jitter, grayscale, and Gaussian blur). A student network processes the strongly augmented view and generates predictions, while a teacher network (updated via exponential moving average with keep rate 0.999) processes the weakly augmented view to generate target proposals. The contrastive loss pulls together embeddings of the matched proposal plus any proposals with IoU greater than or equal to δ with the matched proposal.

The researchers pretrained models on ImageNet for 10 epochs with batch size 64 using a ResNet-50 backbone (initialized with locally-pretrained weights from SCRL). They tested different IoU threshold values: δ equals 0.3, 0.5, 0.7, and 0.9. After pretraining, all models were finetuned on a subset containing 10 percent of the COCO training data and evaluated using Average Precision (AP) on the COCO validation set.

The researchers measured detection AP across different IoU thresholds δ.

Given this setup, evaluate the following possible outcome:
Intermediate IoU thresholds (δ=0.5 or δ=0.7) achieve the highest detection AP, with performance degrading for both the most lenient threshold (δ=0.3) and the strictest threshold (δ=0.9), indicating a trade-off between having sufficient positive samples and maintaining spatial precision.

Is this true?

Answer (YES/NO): YES